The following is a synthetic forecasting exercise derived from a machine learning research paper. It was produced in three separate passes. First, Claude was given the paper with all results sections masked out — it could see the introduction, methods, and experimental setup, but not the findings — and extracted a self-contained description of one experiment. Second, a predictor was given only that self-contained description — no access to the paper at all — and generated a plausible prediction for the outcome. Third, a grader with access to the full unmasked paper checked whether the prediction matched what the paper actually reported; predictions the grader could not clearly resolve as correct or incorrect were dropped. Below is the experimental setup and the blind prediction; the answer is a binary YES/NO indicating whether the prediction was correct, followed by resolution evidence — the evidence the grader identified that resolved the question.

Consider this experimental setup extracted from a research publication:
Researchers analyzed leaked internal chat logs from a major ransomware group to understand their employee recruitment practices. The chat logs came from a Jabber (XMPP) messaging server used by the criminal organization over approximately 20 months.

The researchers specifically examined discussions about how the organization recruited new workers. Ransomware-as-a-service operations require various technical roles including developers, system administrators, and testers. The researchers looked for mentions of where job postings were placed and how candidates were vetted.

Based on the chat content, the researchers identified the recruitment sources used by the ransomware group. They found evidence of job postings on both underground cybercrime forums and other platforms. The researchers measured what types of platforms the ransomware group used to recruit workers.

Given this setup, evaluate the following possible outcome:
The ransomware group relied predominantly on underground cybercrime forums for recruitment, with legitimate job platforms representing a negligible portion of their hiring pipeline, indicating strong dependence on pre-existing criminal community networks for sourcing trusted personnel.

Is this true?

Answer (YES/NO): NO